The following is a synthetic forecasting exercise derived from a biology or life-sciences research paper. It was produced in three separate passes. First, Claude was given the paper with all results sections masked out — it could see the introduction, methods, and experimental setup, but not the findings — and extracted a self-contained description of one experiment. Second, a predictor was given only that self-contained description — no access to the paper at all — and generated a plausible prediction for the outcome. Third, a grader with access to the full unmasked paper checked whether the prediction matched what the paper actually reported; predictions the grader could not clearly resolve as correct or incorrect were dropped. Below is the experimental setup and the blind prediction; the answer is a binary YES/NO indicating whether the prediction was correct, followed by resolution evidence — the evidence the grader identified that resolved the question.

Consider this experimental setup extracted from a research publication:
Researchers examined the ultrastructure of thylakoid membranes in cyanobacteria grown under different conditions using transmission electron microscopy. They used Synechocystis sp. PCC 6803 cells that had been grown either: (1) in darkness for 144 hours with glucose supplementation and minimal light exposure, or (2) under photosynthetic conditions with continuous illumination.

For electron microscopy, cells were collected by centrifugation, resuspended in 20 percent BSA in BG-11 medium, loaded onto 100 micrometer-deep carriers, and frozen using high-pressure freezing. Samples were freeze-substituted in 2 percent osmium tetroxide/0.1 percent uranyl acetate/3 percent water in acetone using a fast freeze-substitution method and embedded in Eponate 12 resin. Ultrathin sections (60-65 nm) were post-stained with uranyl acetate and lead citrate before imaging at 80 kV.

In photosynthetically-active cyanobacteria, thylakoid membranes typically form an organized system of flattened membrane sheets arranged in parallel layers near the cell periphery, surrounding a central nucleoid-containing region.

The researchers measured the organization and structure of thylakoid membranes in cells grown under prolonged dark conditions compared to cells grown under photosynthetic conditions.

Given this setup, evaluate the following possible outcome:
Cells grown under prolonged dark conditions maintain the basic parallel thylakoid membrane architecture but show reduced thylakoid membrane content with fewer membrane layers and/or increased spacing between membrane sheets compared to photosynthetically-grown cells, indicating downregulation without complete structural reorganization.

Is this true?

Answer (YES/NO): NO